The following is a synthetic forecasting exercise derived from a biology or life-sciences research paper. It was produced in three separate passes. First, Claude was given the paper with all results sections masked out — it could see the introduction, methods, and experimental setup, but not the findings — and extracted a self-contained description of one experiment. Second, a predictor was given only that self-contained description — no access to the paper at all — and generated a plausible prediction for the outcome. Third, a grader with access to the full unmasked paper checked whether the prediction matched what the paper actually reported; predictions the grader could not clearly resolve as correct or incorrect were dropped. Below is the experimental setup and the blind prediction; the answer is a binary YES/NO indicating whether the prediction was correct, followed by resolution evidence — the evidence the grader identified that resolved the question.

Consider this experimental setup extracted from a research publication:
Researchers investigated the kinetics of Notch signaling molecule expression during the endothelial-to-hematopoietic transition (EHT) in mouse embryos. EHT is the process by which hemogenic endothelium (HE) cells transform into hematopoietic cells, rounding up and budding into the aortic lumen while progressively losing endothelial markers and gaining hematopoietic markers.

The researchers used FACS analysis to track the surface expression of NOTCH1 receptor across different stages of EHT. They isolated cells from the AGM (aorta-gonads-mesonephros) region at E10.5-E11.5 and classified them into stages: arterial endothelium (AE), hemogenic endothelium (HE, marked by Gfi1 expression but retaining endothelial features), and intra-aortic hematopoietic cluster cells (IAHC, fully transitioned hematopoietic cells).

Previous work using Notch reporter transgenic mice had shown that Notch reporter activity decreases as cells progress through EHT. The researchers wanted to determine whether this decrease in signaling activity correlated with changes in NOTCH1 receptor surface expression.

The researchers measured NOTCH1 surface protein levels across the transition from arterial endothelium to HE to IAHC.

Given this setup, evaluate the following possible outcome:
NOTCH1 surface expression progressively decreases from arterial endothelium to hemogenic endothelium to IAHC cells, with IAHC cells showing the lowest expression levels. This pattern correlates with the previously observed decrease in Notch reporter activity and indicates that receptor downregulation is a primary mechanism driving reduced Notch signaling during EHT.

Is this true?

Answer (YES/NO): NO